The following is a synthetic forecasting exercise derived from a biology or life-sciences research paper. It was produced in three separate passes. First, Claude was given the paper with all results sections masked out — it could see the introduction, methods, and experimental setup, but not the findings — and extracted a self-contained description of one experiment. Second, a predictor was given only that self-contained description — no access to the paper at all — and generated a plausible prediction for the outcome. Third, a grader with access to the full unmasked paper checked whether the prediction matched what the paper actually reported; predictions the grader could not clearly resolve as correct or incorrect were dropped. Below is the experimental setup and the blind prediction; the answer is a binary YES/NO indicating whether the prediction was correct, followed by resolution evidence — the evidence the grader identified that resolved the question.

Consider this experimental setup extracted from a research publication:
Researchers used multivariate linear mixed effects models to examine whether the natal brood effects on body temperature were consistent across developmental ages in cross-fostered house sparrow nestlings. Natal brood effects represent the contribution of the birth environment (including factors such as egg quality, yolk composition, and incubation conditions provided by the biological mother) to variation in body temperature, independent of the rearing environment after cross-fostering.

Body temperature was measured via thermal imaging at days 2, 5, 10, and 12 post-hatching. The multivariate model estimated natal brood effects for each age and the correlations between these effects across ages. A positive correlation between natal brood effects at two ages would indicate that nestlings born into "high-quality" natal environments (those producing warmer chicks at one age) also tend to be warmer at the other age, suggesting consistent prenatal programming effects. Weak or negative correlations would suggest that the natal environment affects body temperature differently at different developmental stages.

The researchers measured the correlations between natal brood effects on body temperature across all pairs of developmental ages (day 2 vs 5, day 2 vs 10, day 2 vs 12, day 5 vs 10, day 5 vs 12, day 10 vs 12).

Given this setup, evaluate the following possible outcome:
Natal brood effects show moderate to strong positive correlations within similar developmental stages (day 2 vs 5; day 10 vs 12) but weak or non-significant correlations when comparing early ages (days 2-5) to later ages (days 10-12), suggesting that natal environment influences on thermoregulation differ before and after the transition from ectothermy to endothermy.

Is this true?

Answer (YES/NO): NO